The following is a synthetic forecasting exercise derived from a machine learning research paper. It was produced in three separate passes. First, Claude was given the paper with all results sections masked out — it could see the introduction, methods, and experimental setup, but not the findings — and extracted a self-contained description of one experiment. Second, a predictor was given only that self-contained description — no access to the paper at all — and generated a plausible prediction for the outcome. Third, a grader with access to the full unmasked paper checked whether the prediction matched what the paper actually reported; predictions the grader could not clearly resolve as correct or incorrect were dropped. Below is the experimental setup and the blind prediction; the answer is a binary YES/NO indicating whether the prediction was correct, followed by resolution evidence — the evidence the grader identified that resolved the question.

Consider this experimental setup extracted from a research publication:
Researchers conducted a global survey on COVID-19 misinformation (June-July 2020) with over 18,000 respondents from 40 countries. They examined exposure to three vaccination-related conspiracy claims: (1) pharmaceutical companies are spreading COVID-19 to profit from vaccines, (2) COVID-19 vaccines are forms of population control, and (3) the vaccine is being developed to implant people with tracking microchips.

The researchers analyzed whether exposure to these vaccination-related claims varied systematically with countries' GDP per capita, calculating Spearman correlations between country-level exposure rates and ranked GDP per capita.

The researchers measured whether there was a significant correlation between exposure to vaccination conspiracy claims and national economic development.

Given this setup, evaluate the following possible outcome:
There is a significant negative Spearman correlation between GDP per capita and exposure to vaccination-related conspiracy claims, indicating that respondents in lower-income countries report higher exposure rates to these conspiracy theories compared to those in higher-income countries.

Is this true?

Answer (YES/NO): NO